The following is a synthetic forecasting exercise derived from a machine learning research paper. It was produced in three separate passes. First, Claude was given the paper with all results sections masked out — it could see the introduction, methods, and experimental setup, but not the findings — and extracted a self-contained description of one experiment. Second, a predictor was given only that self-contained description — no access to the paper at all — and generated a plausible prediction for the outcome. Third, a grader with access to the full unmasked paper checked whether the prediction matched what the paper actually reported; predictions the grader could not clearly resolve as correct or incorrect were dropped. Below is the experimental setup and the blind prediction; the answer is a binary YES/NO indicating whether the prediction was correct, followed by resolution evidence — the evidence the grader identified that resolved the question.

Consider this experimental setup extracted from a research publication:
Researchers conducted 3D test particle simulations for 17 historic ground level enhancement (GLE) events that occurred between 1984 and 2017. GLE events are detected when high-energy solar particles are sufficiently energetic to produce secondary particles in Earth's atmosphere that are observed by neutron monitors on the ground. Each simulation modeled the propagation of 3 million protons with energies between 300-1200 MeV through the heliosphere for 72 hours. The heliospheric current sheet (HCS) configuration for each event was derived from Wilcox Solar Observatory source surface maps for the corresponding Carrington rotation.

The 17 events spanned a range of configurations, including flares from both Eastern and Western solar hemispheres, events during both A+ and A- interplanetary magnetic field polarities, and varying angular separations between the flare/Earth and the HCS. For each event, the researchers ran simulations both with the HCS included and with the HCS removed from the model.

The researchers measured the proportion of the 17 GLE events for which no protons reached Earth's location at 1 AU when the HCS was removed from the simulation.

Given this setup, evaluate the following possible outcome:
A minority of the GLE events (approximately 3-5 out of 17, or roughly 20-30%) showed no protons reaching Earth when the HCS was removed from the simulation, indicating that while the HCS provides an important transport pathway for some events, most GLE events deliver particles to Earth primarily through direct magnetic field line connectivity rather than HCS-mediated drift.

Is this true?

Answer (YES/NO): NO